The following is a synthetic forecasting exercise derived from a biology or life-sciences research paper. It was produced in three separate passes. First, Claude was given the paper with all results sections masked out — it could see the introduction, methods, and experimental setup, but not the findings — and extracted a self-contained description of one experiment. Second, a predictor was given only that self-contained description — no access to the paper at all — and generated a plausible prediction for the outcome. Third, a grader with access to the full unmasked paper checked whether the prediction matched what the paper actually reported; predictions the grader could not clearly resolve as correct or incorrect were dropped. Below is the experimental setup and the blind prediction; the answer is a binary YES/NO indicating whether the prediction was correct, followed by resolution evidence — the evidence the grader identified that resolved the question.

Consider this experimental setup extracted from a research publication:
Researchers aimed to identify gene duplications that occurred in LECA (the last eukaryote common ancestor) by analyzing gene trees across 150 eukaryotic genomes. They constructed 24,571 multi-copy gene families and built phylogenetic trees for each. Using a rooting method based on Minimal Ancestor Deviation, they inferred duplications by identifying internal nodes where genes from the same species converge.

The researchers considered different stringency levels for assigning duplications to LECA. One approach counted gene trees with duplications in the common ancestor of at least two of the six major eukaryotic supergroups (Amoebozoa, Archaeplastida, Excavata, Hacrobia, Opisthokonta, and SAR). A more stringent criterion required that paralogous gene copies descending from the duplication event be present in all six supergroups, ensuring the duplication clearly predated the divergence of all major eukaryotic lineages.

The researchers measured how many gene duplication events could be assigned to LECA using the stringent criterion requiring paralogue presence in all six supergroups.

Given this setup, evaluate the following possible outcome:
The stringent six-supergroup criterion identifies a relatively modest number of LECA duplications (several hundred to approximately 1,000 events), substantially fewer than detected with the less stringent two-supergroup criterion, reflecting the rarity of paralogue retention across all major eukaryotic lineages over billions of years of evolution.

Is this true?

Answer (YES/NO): YES